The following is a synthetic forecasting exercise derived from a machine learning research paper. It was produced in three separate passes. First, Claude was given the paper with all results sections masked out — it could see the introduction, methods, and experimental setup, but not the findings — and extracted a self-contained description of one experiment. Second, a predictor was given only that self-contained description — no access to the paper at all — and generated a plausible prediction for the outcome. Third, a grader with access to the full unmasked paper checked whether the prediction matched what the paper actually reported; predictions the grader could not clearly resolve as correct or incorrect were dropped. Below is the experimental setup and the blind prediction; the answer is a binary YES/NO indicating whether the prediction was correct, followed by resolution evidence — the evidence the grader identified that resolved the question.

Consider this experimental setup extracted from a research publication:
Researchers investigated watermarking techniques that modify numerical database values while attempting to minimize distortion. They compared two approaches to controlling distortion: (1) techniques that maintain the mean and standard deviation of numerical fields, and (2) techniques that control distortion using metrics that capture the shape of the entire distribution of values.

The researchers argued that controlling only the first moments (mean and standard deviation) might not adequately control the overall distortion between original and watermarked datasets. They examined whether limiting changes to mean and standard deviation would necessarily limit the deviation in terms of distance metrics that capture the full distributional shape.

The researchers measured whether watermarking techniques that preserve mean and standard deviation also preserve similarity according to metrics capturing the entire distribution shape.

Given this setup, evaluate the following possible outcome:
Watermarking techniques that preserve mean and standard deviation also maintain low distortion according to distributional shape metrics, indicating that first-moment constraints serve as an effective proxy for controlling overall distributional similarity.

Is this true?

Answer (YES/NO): NO